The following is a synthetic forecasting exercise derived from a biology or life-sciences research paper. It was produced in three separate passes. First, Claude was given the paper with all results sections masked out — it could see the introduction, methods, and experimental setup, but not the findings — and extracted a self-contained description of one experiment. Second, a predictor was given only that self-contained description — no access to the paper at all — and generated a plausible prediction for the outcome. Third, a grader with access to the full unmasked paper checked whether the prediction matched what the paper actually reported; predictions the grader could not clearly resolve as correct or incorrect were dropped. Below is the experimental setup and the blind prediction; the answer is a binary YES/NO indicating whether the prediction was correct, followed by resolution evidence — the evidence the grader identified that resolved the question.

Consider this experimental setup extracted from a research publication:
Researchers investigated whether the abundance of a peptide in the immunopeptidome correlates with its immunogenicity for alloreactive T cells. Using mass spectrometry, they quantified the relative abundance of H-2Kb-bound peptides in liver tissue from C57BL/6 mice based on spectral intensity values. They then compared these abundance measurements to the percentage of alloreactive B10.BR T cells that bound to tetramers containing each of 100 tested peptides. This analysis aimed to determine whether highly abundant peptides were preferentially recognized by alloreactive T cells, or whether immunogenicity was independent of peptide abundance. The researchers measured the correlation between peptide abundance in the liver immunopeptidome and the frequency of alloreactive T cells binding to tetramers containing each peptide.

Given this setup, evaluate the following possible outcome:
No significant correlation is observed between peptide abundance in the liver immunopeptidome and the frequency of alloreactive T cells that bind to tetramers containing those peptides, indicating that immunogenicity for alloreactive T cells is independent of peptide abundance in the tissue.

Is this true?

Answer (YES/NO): NO